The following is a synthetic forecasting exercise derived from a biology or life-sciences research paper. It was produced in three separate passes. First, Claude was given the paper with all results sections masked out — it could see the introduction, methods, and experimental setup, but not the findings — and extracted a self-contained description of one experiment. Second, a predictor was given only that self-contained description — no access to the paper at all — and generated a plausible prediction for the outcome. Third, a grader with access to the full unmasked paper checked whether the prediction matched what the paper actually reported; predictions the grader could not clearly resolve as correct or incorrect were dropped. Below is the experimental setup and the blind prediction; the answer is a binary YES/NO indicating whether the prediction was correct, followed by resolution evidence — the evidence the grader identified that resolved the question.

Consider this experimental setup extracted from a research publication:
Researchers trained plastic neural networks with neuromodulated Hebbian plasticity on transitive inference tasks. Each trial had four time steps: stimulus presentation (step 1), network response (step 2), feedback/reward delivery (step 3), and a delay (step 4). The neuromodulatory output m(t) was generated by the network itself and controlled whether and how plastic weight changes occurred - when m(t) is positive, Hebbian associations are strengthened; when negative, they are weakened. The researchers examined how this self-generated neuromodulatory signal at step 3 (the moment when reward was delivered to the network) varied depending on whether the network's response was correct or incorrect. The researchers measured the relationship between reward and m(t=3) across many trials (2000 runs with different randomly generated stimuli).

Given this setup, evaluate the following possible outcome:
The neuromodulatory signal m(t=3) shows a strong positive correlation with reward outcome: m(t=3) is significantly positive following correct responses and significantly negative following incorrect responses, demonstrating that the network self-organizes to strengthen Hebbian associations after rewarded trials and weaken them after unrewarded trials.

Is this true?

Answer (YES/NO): NO